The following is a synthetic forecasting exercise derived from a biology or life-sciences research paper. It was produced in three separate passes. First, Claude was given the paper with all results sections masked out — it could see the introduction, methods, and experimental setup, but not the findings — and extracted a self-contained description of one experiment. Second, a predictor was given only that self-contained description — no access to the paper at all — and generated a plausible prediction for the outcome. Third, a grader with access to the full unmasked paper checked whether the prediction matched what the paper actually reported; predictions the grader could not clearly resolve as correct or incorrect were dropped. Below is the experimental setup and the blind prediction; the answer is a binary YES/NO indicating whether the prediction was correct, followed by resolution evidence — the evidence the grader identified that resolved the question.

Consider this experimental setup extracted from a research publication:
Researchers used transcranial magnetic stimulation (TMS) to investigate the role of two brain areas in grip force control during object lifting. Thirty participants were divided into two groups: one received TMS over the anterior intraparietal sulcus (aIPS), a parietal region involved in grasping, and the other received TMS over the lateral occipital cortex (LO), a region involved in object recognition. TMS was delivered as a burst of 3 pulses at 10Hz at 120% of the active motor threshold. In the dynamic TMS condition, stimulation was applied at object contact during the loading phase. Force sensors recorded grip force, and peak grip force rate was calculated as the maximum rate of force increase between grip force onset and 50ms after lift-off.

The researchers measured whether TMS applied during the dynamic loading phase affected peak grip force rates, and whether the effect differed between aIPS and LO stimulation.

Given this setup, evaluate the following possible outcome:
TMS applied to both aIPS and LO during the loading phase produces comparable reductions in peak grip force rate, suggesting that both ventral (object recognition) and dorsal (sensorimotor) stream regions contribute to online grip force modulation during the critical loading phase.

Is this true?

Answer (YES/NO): NO